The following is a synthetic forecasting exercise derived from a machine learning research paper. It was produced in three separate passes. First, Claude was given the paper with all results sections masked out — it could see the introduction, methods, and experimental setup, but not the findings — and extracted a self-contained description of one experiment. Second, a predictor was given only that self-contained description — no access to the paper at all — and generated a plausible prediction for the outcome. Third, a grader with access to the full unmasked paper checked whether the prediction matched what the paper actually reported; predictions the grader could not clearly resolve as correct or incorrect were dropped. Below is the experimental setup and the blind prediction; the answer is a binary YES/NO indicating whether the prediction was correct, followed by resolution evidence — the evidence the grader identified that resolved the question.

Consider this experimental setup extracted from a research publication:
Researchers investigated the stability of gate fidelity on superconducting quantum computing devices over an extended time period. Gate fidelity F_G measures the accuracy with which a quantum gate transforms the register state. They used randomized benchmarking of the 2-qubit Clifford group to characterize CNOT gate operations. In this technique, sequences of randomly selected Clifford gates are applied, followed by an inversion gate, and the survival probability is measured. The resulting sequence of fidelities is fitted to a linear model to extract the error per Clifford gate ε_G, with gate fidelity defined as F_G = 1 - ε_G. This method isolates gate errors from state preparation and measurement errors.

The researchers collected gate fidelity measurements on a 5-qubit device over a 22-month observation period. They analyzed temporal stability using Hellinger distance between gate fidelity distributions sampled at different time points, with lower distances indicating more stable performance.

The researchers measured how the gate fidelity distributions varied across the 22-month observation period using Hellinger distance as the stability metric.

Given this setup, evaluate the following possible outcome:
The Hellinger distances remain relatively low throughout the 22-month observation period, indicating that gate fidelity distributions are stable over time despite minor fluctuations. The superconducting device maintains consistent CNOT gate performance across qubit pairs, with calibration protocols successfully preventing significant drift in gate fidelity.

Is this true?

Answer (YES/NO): NO